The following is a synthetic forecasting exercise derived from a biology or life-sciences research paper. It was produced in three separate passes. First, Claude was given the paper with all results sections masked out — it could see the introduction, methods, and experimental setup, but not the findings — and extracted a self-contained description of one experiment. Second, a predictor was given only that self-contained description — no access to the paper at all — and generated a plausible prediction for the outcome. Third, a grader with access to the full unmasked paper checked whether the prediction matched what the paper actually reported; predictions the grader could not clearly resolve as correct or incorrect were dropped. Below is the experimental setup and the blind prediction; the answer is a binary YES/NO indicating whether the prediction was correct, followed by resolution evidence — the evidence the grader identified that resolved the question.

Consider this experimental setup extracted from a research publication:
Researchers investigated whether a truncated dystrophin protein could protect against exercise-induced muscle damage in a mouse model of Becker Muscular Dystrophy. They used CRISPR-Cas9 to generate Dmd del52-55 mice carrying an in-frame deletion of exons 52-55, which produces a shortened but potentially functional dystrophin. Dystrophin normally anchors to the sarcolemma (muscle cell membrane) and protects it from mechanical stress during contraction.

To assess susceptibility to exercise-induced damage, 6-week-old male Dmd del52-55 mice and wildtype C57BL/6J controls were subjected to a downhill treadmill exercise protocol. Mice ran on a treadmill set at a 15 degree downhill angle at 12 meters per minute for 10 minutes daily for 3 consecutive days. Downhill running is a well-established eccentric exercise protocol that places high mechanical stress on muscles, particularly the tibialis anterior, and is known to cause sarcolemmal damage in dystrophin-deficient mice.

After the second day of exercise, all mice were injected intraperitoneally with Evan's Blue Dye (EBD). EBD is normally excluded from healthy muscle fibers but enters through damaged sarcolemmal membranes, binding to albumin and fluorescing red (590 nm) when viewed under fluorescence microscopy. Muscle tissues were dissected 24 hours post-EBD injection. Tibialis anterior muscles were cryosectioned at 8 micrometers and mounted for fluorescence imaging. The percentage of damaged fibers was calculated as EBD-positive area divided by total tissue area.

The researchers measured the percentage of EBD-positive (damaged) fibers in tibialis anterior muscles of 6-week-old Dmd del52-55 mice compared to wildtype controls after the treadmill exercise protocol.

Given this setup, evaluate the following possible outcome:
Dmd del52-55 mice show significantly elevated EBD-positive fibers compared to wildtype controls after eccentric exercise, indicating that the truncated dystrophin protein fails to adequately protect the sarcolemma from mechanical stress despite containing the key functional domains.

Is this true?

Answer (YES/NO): NO